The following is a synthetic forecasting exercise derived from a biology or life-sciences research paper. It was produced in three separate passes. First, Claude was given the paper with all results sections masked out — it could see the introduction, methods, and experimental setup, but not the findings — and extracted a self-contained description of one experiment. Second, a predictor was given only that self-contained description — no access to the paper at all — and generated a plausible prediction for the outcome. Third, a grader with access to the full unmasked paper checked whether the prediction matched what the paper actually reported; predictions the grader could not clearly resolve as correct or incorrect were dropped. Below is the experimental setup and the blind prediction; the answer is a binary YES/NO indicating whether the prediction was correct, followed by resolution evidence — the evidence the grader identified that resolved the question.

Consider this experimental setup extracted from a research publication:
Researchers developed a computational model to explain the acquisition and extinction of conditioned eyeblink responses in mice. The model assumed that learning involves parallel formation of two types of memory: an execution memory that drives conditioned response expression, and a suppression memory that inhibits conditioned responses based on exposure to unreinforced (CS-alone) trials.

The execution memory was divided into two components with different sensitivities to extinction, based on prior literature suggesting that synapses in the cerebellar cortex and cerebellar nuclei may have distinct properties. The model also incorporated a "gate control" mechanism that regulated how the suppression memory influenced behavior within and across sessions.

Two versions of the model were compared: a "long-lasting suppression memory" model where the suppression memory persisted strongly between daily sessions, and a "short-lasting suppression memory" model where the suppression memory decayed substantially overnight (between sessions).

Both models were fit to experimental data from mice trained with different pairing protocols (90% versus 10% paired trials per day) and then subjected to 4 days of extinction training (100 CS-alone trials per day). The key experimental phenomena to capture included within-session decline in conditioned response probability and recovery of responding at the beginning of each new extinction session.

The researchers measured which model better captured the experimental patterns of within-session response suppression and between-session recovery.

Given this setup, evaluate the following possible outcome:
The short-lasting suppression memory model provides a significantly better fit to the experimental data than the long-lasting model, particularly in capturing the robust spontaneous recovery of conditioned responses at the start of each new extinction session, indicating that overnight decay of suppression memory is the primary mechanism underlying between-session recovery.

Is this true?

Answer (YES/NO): NO